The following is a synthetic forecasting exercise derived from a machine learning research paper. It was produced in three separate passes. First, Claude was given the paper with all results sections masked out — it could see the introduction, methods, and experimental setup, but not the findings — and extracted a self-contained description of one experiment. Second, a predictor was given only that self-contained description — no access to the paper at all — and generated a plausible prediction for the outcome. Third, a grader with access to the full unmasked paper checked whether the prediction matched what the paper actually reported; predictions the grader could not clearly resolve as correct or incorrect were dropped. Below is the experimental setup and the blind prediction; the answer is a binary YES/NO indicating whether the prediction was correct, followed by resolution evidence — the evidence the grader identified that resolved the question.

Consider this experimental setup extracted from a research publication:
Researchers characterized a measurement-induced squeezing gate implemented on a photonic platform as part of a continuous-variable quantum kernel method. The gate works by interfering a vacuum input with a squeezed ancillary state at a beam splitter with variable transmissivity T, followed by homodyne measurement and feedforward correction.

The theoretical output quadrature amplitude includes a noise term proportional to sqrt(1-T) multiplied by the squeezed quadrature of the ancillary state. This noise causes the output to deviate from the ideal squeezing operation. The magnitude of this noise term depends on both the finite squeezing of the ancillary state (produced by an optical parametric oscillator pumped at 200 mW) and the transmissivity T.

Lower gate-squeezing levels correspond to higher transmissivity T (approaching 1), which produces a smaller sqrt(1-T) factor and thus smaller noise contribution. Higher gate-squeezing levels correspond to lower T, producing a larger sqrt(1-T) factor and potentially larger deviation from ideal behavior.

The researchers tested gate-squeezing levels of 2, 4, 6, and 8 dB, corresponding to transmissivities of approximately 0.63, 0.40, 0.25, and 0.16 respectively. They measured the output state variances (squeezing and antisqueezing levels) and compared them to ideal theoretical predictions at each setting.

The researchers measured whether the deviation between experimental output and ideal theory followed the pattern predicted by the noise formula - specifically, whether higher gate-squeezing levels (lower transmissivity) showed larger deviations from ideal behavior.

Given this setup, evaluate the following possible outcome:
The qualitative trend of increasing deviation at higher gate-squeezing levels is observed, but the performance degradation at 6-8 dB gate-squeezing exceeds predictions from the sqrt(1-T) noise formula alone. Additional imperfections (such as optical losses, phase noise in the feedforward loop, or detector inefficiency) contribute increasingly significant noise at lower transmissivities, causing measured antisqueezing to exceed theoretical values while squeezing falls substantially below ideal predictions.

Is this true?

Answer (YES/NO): NO